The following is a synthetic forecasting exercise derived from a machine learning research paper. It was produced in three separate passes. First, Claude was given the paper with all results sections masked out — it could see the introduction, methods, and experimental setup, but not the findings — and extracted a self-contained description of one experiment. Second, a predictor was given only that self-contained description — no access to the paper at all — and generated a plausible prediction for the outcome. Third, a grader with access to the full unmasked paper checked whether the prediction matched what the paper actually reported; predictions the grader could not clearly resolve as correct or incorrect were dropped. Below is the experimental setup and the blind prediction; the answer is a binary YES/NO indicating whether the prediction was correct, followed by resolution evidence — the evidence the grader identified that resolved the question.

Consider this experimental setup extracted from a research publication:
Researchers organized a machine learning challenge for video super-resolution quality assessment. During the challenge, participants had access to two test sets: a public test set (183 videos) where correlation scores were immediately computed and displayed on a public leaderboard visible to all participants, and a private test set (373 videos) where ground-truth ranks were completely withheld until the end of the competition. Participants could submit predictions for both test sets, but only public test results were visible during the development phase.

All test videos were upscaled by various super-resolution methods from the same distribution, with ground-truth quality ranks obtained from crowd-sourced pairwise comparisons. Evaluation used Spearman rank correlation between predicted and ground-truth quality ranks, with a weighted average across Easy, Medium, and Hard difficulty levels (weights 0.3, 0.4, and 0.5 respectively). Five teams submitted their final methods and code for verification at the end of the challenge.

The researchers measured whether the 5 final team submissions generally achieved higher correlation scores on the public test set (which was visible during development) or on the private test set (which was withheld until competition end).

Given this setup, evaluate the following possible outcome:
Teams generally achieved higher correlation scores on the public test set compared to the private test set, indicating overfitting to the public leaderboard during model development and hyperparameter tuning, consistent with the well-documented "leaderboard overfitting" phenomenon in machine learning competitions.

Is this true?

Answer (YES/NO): YES